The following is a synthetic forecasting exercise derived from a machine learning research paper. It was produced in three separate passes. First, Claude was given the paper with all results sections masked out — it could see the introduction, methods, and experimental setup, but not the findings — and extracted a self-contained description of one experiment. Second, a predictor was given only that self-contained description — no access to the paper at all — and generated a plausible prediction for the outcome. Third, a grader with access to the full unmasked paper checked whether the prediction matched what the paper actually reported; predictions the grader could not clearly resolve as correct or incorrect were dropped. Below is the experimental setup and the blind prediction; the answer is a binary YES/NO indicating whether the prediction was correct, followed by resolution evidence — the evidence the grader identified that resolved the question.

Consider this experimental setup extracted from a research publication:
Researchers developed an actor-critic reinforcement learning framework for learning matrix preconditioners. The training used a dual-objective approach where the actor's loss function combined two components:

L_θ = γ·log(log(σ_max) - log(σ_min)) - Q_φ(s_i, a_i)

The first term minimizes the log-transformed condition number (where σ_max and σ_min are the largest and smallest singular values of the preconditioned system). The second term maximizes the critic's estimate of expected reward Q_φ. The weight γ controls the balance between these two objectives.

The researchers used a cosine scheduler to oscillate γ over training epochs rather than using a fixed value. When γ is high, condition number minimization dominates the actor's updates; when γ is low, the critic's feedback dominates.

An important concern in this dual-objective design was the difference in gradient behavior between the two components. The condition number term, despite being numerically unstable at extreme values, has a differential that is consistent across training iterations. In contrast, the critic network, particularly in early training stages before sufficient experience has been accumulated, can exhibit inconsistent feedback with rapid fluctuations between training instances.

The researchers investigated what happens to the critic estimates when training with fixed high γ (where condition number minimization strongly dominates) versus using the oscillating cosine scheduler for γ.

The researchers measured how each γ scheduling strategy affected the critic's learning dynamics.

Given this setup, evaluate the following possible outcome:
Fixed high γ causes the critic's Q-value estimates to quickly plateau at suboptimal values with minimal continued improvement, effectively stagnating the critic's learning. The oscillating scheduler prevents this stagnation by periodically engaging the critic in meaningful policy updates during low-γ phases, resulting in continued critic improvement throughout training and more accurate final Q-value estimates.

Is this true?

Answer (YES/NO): NO